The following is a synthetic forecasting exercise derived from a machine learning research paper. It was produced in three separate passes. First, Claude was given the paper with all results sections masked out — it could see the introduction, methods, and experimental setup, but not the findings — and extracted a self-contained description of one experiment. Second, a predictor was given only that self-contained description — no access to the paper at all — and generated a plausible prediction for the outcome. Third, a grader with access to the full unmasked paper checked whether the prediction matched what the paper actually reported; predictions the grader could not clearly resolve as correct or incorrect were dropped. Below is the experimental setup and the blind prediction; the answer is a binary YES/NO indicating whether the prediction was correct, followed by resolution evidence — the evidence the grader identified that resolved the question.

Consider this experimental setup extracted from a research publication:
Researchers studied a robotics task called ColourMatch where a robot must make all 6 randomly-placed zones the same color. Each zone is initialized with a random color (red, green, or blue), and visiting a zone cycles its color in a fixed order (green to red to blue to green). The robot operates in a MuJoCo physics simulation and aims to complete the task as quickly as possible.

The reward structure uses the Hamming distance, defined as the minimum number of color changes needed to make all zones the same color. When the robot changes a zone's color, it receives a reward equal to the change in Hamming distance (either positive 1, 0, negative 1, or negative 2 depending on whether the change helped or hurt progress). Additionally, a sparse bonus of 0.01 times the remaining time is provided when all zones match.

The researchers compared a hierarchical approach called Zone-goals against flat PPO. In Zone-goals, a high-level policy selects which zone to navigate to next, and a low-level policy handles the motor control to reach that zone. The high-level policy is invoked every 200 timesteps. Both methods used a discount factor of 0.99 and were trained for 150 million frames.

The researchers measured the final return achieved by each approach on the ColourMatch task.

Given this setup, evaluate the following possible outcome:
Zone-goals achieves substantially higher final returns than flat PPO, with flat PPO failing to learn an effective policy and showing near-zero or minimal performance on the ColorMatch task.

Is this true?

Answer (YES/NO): NO